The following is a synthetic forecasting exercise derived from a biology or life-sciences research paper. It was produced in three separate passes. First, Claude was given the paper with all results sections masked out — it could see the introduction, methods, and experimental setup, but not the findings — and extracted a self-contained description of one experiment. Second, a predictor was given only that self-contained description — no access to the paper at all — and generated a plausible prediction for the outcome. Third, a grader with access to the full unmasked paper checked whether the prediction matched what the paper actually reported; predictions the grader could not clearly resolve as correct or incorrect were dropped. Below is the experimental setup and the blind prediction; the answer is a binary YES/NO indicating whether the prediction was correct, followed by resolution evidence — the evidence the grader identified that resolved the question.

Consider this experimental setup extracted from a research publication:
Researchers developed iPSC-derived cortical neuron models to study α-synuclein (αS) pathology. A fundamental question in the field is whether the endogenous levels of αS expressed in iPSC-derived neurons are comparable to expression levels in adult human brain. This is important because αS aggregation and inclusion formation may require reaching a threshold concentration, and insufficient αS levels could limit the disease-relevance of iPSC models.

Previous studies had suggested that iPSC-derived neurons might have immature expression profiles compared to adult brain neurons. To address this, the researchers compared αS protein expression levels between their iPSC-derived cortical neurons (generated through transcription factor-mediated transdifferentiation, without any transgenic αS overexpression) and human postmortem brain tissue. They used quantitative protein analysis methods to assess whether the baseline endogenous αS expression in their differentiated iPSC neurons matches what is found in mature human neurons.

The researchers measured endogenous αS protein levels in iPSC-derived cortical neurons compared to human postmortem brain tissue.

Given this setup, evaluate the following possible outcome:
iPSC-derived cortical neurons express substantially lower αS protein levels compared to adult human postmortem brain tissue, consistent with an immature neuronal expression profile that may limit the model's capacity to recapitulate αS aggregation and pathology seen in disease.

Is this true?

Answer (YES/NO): YES